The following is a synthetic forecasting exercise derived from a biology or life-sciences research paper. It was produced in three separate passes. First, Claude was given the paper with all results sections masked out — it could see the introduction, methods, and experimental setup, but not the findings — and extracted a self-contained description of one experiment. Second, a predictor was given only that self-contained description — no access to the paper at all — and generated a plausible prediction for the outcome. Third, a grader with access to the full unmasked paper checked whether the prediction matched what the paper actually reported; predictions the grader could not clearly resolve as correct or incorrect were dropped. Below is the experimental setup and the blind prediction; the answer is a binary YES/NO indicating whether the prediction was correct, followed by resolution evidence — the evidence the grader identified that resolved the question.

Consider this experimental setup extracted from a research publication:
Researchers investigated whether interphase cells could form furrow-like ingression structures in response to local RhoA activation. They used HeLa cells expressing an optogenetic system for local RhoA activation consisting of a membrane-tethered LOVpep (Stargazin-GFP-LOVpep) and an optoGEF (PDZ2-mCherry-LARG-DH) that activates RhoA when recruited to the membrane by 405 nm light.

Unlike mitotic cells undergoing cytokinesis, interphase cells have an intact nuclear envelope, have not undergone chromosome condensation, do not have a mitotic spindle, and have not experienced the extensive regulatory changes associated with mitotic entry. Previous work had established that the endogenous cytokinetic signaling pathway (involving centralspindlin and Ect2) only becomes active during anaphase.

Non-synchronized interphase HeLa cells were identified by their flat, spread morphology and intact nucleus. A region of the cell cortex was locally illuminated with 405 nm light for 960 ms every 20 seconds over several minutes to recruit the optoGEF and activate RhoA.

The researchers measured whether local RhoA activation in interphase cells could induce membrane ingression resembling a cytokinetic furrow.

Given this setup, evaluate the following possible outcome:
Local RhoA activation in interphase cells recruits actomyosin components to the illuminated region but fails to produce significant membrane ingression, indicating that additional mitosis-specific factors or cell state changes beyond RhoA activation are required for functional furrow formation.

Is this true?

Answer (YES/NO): YES